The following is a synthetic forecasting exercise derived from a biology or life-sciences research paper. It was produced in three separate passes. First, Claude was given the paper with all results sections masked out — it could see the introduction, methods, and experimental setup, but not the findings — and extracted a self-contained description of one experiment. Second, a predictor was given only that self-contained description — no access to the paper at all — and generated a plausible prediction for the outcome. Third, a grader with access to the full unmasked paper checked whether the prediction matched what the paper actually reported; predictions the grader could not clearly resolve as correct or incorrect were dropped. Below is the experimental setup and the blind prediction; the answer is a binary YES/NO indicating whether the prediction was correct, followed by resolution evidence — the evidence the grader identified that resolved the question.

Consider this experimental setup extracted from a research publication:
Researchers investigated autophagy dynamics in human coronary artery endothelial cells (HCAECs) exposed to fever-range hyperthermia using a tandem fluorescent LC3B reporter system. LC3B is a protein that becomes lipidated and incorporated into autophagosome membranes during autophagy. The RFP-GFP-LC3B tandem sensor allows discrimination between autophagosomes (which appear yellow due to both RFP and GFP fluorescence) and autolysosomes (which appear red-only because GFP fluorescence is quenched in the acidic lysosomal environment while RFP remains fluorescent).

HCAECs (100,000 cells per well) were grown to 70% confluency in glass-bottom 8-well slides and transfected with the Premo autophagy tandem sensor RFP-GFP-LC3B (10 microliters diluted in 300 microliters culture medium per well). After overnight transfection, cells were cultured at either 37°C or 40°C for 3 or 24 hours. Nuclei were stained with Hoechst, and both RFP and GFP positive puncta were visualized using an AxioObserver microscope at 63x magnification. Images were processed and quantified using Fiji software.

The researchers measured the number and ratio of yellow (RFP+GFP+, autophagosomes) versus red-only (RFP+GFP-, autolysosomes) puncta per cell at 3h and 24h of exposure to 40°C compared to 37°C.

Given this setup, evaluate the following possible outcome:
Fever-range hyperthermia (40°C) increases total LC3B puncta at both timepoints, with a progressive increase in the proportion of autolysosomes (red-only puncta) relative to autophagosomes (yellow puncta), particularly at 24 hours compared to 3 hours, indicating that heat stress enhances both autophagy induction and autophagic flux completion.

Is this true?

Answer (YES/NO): NO